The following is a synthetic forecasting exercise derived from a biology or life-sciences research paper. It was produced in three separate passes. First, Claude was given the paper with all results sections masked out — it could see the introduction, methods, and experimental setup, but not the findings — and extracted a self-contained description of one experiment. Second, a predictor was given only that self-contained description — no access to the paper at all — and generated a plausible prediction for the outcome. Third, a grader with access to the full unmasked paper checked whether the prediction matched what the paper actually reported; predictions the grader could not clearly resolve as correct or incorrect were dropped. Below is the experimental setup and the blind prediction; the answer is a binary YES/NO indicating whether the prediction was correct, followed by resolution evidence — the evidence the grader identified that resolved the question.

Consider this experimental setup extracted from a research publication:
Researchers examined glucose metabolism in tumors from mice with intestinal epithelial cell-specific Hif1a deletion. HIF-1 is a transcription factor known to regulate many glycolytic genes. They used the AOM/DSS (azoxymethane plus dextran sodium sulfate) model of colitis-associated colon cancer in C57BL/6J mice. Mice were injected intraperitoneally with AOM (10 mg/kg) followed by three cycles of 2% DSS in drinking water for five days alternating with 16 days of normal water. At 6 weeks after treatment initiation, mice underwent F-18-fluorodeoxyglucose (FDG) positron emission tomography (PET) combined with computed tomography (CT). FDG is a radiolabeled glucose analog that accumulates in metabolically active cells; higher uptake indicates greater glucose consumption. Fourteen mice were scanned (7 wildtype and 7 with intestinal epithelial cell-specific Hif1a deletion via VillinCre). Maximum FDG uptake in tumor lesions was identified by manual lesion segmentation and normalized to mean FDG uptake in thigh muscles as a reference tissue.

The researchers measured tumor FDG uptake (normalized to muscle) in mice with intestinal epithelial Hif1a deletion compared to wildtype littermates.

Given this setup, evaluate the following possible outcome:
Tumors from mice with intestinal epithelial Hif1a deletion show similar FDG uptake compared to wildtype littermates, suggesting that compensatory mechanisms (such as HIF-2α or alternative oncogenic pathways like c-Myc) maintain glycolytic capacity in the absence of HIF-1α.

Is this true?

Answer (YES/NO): NO